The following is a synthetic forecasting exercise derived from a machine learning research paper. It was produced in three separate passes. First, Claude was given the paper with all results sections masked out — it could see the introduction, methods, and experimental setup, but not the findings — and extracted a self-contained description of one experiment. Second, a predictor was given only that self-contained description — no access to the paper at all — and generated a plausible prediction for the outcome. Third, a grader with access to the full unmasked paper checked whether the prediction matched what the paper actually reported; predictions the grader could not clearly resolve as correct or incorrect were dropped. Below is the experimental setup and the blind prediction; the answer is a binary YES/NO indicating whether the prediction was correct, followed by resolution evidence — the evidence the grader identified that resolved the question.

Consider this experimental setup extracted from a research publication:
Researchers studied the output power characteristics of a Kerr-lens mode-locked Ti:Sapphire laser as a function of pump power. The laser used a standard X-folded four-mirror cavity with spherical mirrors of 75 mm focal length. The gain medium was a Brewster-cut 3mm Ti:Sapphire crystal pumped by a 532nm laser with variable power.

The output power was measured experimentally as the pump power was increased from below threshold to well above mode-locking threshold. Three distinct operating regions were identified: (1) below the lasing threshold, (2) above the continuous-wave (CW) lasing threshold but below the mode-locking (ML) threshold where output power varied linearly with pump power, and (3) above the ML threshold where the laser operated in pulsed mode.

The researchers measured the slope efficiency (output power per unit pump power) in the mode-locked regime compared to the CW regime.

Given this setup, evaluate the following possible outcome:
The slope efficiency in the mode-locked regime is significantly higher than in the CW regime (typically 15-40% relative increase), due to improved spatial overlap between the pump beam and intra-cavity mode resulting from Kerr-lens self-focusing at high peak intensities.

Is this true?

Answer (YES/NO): NO